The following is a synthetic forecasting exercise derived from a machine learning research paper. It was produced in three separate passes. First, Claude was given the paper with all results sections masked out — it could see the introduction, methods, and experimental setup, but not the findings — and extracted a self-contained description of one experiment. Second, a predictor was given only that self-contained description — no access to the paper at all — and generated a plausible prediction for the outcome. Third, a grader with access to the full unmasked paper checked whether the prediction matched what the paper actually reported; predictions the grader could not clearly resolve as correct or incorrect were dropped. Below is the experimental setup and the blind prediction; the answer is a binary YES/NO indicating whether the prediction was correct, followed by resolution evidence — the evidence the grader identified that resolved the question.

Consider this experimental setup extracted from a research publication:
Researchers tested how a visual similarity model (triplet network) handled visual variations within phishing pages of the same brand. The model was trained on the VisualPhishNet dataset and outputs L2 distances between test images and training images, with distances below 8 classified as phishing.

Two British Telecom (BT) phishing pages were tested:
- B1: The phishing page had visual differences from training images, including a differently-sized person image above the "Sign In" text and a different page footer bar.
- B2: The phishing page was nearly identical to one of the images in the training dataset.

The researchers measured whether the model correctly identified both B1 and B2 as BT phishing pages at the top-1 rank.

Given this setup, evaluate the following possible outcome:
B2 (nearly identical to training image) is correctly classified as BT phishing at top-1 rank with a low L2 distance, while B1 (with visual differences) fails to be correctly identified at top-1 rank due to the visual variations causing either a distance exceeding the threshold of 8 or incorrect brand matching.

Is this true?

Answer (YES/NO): NO